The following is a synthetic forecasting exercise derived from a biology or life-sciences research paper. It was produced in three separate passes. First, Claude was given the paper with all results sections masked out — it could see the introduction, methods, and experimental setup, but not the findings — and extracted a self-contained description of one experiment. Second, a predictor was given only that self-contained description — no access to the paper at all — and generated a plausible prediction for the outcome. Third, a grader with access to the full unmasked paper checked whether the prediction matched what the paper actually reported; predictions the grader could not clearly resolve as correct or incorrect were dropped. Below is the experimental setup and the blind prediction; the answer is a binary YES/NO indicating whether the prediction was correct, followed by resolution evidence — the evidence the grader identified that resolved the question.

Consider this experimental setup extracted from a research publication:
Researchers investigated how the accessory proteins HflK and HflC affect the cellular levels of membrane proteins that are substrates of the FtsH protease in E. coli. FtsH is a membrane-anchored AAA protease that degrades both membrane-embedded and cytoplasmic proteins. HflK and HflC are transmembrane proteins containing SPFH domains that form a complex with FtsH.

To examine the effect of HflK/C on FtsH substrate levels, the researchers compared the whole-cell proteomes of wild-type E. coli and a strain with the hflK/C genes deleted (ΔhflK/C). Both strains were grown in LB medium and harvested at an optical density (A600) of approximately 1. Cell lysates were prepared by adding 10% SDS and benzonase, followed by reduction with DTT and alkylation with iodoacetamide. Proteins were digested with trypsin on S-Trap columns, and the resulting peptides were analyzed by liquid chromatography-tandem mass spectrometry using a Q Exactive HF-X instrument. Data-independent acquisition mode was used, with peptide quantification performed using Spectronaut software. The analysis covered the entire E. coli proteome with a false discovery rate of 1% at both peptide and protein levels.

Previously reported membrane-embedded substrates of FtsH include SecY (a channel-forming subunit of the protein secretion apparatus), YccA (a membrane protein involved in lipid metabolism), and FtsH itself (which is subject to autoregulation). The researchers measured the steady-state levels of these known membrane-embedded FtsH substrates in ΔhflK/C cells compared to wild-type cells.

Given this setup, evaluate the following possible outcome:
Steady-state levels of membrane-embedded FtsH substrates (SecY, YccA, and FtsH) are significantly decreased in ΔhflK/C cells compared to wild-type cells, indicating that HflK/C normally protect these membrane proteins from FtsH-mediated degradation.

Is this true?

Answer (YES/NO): NO